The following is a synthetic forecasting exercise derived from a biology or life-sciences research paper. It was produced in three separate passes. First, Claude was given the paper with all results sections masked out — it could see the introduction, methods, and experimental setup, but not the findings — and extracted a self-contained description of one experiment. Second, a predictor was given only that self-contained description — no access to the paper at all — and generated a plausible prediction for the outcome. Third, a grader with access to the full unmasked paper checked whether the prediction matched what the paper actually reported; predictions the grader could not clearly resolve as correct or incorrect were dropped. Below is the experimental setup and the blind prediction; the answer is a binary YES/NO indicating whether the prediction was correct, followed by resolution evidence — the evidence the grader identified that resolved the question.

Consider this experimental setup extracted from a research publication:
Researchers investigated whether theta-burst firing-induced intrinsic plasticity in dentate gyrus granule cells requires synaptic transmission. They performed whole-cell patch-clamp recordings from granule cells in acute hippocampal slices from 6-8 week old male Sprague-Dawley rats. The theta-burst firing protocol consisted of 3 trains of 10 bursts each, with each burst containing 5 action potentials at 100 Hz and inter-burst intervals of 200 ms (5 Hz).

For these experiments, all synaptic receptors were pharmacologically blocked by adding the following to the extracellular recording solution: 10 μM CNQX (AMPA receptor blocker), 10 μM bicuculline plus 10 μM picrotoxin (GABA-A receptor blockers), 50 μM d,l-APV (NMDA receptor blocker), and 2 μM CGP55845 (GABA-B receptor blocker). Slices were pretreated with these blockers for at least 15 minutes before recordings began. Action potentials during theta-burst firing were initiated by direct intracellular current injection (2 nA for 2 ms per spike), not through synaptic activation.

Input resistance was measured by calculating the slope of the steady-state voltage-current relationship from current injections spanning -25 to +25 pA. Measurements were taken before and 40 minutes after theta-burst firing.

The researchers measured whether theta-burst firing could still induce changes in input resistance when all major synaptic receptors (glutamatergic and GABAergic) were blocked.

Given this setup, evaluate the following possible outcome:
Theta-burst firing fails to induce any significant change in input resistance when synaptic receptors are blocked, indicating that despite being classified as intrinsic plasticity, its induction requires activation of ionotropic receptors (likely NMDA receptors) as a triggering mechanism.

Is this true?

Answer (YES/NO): NO